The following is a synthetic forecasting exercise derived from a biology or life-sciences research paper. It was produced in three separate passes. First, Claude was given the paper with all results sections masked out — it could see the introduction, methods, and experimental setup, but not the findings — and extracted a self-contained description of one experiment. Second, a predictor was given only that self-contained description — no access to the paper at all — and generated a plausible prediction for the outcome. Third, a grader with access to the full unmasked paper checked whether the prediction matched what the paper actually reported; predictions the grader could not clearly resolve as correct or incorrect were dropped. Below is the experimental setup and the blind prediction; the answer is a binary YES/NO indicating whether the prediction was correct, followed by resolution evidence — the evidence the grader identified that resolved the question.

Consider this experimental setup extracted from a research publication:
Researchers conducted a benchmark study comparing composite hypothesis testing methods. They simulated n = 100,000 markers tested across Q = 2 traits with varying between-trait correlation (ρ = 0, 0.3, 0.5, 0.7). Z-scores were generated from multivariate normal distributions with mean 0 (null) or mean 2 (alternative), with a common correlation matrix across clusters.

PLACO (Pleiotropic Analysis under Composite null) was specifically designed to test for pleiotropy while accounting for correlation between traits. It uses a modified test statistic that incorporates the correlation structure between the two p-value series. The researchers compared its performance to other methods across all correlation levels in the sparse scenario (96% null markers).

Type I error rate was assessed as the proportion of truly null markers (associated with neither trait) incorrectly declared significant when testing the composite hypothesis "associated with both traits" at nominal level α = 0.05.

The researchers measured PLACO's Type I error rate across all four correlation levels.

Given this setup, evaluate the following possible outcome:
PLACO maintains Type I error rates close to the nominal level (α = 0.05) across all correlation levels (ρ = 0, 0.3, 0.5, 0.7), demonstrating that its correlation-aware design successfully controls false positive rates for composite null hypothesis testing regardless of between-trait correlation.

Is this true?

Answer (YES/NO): NO